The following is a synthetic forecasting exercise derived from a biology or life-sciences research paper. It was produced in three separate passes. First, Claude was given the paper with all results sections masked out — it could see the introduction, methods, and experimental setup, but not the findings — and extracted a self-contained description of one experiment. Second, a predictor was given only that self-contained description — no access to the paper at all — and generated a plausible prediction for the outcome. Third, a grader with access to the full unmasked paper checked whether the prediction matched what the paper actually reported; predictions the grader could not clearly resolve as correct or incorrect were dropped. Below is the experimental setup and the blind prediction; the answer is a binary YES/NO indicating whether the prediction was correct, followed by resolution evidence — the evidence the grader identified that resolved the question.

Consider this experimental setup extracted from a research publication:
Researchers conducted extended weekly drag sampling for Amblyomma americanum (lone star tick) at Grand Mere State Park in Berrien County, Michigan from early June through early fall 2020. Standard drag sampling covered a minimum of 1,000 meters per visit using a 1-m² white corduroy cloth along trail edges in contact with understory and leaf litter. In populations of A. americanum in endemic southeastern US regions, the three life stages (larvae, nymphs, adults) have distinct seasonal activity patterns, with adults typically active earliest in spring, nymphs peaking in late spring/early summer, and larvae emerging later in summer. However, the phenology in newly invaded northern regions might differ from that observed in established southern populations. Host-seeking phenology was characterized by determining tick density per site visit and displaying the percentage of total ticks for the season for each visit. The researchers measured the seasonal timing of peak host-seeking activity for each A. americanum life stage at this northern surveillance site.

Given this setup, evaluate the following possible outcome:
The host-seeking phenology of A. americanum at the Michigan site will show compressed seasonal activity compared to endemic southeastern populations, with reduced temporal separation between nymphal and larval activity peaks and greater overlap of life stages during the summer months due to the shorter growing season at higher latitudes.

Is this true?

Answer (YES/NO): NO